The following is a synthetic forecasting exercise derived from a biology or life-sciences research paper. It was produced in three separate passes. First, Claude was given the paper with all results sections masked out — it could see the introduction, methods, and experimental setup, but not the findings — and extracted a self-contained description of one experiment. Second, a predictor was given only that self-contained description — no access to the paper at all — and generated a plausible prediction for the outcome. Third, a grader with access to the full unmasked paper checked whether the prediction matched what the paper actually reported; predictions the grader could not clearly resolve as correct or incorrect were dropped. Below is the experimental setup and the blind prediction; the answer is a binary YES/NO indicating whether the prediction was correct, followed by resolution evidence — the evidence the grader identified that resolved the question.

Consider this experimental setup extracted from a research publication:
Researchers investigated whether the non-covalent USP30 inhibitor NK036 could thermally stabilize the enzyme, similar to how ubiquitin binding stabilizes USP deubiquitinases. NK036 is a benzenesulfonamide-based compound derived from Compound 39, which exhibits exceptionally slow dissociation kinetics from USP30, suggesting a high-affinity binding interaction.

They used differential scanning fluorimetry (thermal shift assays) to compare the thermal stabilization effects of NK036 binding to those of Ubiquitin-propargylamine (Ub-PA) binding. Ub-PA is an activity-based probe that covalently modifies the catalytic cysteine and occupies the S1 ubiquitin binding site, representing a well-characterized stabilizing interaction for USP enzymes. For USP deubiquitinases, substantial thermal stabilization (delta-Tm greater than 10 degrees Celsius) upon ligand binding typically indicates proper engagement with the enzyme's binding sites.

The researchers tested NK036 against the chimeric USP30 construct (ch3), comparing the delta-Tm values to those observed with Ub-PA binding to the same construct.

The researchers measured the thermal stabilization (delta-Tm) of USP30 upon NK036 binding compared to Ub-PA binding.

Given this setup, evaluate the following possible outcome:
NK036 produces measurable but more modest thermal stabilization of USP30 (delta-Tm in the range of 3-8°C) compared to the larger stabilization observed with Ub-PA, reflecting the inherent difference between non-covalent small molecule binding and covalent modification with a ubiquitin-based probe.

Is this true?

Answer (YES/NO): NO